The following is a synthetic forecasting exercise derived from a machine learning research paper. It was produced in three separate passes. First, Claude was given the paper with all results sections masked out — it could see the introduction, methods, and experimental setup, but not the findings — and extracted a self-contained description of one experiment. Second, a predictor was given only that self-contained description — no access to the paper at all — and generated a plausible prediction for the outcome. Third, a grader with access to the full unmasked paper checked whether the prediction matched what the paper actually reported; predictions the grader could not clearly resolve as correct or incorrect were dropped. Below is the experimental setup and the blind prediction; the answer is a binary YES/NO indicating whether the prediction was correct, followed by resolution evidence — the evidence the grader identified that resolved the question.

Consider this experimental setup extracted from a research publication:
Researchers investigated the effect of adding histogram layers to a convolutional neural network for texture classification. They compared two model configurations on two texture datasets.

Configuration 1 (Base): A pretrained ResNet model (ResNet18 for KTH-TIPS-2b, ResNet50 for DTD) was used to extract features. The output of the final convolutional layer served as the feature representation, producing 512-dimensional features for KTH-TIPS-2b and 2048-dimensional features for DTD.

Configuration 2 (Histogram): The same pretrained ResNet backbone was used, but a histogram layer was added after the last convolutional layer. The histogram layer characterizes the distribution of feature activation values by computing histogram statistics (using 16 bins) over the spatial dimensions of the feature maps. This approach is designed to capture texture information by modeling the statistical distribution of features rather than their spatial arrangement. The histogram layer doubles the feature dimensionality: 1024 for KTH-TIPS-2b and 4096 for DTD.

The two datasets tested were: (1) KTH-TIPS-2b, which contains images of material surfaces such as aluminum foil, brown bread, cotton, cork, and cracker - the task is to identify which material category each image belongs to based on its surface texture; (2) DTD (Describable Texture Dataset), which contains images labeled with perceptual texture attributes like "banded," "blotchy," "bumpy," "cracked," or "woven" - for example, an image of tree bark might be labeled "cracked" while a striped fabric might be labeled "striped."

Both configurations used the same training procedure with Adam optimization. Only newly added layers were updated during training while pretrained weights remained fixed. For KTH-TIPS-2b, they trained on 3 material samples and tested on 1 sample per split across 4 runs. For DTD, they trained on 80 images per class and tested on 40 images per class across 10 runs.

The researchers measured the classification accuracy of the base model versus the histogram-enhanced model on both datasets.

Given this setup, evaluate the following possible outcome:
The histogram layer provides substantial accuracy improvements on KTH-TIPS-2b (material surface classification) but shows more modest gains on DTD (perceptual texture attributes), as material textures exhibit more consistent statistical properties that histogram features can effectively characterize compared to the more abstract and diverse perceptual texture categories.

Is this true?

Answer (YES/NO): NO